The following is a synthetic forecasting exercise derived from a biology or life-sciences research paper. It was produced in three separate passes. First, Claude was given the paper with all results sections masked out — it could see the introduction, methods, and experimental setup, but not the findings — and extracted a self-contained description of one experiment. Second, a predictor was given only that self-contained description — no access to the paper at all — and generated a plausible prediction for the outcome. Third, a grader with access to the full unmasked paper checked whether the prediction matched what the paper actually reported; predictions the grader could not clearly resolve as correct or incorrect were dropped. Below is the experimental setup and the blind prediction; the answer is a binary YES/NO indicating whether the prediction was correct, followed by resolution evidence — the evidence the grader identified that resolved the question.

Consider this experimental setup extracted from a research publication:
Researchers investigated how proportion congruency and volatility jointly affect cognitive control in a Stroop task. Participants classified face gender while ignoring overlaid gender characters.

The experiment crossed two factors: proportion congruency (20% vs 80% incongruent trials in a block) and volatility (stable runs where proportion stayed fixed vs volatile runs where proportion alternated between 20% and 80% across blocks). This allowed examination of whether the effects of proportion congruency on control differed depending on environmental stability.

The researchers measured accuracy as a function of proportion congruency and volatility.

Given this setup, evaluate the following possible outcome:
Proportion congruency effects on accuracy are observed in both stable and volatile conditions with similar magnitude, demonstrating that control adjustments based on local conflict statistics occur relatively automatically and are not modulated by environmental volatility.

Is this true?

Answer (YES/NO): NO